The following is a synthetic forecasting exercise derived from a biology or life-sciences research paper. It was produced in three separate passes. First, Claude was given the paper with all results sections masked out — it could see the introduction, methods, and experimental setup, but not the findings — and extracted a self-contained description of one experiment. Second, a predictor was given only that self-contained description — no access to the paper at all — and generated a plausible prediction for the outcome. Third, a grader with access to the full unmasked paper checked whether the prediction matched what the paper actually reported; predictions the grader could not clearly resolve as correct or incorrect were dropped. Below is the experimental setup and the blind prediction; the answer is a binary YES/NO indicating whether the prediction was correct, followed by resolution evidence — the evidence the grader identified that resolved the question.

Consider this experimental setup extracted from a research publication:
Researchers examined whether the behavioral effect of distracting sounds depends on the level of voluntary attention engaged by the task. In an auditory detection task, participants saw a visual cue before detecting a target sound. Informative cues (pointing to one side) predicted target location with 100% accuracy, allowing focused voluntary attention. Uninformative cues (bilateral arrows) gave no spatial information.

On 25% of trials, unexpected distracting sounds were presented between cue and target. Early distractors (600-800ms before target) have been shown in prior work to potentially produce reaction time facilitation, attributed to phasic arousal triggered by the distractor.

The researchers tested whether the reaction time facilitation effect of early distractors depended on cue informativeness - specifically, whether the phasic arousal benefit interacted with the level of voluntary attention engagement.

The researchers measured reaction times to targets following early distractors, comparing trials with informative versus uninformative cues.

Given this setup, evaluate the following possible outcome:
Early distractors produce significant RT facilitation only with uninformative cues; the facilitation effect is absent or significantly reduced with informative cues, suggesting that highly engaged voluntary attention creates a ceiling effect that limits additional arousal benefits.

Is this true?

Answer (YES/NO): NO